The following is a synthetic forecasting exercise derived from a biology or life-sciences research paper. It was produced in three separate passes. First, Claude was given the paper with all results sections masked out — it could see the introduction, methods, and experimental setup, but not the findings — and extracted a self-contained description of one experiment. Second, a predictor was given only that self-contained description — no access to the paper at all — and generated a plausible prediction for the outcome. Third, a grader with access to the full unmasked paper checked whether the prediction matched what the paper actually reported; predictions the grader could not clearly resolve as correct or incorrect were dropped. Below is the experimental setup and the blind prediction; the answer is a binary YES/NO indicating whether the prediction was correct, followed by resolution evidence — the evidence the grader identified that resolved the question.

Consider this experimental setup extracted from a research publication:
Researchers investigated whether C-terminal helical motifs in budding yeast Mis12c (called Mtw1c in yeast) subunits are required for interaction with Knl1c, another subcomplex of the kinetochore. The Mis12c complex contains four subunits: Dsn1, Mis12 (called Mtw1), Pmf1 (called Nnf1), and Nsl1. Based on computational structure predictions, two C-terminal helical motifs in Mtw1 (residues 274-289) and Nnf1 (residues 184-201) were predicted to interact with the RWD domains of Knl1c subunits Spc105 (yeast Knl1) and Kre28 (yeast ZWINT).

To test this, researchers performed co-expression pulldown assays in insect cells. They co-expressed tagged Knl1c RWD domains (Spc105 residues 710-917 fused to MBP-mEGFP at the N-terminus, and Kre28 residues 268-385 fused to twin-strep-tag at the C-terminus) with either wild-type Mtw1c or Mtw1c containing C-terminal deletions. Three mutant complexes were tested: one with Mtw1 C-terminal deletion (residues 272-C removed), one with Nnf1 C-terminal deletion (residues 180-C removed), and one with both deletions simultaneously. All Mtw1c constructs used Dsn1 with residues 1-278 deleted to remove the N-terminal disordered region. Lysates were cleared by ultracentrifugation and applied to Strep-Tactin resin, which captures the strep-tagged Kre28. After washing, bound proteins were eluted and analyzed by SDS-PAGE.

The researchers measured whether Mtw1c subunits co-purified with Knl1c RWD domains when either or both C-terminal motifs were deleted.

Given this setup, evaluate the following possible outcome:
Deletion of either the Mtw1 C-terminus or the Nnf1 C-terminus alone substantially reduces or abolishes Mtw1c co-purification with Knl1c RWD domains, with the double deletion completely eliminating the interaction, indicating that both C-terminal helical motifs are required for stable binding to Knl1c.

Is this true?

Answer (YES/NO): NO